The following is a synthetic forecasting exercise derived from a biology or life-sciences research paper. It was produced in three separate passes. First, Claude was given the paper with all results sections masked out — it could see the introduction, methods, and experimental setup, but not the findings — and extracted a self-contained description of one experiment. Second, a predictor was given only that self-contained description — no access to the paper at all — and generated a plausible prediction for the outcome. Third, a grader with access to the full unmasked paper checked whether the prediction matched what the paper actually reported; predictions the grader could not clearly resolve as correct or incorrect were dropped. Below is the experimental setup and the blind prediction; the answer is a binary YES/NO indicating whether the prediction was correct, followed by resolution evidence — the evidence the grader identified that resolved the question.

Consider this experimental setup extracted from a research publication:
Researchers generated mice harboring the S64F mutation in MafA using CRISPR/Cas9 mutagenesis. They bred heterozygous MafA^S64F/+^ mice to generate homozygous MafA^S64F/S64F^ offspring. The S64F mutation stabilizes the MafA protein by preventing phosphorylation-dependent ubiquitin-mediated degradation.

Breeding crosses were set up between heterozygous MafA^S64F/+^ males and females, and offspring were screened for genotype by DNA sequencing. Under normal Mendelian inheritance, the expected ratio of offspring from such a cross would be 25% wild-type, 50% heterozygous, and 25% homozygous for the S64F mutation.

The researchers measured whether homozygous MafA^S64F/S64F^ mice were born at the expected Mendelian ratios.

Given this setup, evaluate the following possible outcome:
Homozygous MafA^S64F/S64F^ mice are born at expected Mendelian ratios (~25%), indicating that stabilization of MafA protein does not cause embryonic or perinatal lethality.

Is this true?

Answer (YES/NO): NO